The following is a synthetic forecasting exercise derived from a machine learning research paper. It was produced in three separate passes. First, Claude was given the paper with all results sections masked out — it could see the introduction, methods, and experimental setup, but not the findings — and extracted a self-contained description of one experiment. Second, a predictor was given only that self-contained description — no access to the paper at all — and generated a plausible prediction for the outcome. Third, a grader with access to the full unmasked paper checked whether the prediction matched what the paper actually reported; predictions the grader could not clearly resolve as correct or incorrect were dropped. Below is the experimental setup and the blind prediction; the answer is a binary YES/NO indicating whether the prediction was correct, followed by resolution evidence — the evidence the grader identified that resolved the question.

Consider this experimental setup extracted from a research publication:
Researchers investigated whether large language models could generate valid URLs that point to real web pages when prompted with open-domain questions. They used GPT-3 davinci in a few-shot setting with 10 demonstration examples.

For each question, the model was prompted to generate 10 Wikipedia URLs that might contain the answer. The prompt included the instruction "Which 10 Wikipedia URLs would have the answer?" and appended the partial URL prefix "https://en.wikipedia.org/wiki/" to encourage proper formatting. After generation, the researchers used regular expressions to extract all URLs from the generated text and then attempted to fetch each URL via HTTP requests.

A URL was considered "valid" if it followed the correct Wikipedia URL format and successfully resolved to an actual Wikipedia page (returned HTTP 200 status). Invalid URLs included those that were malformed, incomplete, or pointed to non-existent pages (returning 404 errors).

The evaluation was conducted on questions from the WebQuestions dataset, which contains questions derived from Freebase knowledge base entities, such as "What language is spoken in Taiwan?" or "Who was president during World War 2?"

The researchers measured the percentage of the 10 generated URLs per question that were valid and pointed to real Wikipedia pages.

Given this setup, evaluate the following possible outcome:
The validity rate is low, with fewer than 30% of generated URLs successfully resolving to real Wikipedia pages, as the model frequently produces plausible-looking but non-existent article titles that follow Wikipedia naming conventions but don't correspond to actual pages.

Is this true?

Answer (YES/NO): NO